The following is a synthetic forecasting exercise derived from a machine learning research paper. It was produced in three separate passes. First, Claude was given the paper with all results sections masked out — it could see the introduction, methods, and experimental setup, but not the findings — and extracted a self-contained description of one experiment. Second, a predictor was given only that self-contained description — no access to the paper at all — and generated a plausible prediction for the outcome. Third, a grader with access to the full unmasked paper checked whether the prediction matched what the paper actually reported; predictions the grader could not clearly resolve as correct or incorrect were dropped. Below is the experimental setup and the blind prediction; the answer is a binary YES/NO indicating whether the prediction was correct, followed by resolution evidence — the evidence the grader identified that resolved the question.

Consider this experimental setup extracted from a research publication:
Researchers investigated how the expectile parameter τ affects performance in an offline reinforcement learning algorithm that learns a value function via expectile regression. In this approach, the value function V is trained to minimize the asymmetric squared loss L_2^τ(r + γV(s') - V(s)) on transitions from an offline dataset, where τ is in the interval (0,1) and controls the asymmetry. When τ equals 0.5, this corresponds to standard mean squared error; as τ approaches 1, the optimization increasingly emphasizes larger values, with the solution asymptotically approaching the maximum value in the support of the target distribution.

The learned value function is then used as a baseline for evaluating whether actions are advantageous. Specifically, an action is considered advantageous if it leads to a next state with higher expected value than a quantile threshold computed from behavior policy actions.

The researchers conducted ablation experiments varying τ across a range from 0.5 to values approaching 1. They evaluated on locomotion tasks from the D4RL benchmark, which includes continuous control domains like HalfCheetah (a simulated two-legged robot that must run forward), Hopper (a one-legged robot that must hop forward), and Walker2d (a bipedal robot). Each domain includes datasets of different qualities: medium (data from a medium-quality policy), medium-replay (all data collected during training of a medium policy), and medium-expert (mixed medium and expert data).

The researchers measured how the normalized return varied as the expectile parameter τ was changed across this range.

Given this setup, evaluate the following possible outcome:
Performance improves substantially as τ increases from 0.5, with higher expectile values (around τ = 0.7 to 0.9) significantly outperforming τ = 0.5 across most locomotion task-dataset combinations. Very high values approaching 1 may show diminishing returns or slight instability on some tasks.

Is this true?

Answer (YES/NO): NO